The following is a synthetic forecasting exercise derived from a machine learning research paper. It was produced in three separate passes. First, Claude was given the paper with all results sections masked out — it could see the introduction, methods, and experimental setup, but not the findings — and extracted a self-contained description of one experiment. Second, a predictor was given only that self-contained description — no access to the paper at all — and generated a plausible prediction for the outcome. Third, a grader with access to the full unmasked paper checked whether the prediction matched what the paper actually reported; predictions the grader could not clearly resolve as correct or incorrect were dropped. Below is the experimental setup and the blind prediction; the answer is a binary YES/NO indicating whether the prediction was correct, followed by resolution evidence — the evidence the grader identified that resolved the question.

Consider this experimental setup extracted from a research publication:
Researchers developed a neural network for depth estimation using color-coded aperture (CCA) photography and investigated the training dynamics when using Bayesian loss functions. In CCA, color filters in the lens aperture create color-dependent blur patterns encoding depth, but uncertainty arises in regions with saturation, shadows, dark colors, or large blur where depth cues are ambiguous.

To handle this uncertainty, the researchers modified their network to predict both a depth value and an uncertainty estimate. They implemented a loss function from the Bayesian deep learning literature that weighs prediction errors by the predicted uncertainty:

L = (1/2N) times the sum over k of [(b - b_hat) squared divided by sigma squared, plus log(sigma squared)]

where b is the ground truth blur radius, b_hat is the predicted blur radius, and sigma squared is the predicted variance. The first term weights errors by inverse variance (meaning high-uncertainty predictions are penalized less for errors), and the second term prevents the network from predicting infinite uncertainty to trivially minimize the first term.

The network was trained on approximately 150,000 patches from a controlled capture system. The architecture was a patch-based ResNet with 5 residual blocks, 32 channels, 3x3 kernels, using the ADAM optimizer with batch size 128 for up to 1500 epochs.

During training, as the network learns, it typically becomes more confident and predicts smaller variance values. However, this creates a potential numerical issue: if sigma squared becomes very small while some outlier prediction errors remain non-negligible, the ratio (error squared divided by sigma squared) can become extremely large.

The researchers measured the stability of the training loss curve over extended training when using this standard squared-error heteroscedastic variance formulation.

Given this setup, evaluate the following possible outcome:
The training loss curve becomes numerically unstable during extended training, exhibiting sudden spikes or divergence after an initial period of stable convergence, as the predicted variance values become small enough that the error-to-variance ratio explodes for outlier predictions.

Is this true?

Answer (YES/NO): YES